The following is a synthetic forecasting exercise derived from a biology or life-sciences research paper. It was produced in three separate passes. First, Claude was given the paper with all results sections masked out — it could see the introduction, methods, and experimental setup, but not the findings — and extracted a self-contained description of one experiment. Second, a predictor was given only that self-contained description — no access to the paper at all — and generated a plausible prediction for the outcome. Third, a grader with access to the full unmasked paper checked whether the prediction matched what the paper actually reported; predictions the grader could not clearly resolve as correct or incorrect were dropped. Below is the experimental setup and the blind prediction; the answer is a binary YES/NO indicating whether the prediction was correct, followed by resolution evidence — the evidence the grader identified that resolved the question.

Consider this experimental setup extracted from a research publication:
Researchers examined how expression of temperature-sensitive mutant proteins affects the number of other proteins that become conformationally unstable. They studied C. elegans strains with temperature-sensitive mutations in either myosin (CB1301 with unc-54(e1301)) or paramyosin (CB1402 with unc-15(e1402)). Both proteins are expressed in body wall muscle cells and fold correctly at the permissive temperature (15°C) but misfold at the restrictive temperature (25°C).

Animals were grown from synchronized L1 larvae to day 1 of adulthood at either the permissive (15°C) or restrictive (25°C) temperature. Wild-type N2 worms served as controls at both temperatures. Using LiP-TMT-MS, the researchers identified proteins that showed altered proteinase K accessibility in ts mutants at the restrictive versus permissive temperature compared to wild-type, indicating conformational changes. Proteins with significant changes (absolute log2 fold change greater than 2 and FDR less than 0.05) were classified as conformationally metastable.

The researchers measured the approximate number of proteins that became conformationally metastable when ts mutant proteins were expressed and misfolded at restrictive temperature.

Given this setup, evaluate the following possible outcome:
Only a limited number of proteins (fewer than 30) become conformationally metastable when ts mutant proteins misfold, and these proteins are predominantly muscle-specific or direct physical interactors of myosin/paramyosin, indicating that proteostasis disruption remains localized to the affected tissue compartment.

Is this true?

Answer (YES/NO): NO